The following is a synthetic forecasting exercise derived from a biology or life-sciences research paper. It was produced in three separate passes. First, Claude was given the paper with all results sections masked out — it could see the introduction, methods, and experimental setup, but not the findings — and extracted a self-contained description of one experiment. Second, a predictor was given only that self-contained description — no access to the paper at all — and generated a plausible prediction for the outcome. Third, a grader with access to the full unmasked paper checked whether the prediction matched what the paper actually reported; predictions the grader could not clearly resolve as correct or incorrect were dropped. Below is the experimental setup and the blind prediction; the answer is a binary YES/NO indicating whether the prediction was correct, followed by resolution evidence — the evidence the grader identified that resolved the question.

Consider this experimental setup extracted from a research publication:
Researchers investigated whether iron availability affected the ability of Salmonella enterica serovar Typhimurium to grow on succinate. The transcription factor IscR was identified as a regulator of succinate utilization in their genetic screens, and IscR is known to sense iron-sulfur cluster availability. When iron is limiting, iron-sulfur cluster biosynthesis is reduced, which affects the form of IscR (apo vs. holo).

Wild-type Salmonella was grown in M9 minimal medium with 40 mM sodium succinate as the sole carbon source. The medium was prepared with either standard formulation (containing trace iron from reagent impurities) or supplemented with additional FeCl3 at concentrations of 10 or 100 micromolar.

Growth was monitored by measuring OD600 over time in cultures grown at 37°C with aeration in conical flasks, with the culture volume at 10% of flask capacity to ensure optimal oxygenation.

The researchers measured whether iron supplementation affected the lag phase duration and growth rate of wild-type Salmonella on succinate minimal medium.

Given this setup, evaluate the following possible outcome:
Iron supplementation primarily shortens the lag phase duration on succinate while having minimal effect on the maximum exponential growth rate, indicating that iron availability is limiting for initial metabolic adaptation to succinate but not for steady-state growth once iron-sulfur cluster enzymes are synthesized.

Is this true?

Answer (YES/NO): NO